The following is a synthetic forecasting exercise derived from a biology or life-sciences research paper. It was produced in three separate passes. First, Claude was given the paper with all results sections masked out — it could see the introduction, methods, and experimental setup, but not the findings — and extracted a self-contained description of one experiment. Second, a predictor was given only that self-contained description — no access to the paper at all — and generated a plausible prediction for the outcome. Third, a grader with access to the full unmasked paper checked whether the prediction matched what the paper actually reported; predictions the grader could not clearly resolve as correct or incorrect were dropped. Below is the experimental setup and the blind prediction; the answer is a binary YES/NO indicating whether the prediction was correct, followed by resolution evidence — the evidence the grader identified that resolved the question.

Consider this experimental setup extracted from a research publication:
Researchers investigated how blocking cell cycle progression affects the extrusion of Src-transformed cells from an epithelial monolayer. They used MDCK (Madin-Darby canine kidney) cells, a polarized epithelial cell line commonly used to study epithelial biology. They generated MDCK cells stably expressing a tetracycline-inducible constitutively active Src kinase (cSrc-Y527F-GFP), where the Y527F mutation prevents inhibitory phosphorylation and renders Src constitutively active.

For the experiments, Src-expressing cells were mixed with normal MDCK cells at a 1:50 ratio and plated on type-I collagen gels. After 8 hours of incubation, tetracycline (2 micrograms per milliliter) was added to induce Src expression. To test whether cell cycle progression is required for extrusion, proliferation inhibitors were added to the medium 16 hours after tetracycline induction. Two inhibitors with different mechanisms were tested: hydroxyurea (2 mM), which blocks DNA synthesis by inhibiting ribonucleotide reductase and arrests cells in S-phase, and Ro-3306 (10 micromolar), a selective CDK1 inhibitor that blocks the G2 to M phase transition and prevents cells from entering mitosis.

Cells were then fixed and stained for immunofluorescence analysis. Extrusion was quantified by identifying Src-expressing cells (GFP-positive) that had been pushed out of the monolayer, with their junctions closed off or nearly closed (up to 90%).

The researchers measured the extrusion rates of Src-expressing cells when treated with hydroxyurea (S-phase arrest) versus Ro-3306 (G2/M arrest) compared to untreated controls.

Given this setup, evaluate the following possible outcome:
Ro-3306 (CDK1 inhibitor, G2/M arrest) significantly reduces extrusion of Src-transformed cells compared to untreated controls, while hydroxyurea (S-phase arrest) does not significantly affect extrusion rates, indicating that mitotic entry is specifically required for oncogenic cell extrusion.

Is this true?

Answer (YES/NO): YES